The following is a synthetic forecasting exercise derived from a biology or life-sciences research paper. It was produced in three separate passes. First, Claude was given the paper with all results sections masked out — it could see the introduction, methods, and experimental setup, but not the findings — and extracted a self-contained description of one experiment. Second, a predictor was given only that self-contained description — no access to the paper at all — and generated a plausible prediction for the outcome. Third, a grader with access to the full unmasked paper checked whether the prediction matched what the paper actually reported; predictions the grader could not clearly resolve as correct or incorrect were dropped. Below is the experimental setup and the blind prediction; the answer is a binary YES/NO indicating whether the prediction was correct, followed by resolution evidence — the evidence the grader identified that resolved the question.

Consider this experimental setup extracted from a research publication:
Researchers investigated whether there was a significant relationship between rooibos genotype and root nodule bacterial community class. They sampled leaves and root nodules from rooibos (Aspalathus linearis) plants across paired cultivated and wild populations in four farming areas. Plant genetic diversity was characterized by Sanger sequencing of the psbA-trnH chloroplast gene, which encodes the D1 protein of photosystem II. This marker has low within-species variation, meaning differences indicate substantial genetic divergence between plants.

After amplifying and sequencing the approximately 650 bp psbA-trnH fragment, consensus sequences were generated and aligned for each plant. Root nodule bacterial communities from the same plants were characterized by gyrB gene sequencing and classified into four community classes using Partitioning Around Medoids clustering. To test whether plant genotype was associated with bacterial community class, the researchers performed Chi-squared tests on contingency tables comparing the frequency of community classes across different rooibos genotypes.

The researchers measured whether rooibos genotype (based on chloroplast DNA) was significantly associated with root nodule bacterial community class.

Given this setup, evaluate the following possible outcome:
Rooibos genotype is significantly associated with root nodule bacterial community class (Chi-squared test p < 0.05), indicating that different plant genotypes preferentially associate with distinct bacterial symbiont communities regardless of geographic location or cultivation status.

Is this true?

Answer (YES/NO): NO